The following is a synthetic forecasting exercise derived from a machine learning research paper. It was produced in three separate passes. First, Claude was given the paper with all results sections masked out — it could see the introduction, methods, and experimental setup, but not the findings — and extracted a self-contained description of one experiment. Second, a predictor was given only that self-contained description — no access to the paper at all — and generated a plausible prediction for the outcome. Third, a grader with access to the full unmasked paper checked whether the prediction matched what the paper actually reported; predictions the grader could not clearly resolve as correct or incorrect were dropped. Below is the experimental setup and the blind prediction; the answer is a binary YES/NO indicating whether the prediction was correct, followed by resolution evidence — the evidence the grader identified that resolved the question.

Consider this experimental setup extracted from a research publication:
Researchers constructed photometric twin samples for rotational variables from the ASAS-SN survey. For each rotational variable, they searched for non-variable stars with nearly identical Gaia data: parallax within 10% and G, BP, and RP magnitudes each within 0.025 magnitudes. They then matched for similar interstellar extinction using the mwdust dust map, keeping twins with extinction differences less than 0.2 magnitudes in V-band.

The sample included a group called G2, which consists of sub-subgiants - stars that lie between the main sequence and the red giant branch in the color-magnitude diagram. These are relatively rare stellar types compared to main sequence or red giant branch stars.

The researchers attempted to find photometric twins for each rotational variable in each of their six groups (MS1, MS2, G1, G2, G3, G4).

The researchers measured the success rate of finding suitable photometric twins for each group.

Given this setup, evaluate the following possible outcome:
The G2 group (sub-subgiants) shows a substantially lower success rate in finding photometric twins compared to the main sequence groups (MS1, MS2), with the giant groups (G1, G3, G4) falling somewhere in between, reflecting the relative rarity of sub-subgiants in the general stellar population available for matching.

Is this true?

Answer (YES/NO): NO